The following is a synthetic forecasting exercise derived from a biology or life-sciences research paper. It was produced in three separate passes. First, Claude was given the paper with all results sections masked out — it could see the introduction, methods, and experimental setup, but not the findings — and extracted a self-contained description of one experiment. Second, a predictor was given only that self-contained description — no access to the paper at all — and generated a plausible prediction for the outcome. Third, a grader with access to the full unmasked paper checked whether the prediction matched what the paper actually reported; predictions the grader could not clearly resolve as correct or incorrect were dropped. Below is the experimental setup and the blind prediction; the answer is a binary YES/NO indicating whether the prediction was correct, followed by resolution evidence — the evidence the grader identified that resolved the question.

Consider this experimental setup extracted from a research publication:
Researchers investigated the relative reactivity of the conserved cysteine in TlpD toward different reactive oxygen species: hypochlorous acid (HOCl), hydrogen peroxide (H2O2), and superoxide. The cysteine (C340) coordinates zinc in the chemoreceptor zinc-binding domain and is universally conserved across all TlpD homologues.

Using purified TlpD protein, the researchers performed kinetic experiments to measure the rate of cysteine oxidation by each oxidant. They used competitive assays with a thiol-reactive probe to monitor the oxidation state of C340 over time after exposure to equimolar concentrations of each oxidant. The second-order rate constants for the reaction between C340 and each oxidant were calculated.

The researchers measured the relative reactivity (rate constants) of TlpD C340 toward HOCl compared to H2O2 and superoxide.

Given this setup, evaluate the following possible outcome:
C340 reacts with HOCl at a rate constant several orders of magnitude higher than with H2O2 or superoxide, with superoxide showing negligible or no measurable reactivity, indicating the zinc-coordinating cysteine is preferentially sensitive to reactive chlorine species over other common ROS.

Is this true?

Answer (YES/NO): YES